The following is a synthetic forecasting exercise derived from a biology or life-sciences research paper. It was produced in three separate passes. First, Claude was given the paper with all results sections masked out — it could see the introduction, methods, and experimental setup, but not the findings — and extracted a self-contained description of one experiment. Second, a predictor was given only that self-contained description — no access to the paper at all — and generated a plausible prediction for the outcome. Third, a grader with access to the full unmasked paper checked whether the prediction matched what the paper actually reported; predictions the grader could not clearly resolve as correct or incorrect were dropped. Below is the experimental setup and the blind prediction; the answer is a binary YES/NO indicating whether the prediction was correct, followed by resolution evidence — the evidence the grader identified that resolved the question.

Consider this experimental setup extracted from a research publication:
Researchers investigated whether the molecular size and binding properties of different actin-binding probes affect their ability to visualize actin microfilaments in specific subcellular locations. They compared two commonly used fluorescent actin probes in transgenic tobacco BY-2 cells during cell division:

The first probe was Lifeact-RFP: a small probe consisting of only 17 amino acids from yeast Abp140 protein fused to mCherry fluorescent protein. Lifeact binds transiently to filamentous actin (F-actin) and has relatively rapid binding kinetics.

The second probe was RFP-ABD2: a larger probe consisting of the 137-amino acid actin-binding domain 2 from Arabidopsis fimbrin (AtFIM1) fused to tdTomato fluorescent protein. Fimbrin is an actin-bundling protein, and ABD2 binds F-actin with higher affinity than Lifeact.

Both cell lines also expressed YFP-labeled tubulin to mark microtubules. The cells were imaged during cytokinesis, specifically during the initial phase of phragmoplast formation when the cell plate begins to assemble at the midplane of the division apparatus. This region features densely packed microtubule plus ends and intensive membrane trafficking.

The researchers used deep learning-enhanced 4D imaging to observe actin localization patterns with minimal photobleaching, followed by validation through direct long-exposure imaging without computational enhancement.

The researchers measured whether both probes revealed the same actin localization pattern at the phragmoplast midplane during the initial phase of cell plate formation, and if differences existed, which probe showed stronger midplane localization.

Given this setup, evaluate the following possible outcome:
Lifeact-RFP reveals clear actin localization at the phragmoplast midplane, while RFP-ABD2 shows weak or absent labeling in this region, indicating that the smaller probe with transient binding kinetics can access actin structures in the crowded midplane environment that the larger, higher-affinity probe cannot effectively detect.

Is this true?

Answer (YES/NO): YES